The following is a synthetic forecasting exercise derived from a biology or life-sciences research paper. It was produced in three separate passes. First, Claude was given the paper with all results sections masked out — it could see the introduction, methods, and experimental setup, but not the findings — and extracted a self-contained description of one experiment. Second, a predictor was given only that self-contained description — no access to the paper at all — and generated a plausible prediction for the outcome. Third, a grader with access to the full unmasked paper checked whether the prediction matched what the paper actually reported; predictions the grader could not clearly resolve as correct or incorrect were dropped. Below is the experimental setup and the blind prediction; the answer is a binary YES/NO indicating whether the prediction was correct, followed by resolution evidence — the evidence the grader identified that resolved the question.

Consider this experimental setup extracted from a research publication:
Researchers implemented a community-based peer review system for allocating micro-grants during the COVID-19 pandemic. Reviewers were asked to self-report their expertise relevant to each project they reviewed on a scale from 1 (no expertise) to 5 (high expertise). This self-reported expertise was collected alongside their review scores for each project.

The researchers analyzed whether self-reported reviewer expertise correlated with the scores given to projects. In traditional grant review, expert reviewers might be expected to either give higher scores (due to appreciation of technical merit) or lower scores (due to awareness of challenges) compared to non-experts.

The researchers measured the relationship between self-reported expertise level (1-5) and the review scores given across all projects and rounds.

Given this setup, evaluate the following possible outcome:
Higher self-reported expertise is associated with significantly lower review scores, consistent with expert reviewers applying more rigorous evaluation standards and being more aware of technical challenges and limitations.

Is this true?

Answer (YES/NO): NO